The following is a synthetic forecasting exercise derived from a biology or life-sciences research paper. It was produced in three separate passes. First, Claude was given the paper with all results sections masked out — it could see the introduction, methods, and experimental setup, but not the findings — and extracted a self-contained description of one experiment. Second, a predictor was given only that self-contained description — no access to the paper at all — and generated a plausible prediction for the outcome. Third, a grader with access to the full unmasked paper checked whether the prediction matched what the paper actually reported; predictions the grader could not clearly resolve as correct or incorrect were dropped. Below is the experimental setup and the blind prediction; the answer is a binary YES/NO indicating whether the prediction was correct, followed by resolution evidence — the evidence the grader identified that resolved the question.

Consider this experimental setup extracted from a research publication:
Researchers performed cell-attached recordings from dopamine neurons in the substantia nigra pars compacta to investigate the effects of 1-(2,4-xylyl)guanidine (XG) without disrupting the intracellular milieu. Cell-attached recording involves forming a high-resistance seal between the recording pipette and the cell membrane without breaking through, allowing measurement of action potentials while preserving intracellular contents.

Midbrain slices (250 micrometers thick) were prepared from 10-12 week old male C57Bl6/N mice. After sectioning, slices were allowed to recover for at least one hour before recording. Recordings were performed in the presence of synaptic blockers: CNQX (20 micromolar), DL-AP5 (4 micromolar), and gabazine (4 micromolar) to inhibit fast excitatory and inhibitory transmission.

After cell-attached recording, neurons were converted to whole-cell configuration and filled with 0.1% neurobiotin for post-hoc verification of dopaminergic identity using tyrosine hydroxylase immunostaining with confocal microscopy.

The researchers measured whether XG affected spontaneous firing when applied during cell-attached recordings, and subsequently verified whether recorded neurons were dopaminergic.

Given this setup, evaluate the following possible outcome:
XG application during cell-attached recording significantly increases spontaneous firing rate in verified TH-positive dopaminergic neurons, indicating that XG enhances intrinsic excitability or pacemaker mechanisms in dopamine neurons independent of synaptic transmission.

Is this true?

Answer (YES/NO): NO